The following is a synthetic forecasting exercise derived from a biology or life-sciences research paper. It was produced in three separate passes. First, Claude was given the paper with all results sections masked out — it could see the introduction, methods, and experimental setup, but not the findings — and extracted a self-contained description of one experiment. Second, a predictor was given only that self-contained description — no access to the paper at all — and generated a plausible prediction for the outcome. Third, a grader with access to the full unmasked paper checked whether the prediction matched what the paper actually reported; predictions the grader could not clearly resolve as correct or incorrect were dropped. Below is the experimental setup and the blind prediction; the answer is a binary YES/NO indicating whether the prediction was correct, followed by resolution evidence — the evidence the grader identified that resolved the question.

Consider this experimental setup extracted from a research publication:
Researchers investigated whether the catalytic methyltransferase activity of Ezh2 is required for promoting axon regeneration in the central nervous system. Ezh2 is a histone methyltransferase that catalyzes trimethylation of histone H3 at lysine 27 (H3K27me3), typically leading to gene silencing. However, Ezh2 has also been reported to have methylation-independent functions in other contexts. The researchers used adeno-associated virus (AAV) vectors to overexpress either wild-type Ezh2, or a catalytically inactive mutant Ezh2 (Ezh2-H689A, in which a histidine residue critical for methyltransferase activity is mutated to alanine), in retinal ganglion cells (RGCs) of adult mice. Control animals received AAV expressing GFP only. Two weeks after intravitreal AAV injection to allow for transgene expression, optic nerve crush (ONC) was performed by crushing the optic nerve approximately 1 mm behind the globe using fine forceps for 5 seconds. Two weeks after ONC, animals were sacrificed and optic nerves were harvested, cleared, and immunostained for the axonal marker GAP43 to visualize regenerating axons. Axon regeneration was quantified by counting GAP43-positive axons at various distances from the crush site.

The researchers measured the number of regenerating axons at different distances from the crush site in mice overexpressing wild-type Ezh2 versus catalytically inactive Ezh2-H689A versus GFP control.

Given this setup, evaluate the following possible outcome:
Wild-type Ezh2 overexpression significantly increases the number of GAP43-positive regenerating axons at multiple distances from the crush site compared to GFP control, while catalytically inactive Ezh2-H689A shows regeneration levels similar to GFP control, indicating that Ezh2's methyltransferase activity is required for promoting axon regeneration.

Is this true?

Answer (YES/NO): NO